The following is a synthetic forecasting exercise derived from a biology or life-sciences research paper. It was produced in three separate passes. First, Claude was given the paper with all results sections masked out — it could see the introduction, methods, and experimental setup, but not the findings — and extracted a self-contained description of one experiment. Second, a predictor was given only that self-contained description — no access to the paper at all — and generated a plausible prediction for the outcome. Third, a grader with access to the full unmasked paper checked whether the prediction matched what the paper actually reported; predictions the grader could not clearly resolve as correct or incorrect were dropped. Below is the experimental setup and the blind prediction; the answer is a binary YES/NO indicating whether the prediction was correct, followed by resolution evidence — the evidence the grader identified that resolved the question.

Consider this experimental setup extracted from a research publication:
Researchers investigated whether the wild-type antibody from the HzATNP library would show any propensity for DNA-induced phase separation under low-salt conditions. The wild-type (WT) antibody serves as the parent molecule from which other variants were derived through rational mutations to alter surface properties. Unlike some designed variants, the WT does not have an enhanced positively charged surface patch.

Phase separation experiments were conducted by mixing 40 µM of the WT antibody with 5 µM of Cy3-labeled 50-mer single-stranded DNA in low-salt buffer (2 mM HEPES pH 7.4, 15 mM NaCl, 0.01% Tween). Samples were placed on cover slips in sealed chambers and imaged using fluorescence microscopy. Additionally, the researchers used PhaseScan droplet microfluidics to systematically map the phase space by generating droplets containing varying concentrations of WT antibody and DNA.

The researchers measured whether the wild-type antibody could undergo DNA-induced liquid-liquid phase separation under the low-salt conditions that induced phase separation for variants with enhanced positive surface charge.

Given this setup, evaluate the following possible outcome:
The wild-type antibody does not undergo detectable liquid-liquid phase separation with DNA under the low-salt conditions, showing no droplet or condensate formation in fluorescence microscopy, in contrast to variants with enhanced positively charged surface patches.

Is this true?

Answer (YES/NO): NO